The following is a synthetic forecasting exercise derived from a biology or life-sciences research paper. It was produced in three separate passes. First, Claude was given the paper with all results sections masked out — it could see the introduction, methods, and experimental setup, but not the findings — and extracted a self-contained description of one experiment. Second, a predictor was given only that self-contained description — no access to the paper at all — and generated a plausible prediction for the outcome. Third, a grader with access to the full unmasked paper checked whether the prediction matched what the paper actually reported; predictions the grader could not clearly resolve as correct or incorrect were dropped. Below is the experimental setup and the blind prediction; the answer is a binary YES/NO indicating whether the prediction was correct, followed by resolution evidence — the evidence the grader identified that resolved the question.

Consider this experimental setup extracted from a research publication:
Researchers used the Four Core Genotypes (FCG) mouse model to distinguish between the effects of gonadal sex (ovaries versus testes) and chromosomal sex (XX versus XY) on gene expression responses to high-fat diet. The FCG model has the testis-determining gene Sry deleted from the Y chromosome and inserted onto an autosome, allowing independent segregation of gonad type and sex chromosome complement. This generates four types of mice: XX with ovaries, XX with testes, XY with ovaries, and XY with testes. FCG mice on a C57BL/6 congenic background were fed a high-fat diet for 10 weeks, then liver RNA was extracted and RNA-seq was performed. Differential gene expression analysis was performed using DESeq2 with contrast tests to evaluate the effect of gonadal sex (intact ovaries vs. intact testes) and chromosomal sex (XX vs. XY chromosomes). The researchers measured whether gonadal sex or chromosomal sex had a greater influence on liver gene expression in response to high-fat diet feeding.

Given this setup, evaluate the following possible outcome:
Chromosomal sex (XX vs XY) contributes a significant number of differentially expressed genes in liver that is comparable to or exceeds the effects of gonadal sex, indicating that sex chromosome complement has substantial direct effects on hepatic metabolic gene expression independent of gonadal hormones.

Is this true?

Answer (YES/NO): NO